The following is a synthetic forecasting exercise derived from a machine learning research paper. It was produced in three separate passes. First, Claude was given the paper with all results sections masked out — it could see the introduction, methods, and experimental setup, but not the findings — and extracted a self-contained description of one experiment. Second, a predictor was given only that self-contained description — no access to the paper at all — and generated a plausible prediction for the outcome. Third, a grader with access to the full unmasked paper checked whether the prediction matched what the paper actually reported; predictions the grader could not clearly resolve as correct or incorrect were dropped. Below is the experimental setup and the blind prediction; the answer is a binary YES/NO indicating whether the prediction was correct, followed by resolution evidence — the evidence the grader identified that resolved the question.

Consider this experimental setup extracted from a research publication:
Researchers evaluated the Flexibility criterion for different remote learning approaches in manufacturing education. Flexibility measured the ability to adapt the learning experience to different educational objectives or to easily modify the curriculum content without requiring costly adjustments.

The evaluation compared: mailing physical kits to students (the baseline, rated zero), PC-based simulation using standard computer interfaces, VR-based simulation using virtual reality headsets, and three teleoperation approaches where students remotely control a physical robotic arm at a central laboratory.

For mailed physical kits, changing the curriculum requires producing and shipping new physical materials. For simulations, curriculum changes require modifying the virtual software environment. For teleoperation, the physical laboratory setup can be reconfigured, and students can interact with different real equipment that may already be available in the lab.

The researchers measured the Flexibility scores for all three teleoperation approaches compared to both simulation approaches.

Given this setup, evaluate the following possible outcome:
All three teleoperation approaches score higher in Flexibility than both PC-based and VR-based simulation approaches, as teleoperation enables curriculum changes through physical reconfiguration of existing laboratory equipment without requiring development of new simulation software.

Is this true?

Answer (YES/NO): YES